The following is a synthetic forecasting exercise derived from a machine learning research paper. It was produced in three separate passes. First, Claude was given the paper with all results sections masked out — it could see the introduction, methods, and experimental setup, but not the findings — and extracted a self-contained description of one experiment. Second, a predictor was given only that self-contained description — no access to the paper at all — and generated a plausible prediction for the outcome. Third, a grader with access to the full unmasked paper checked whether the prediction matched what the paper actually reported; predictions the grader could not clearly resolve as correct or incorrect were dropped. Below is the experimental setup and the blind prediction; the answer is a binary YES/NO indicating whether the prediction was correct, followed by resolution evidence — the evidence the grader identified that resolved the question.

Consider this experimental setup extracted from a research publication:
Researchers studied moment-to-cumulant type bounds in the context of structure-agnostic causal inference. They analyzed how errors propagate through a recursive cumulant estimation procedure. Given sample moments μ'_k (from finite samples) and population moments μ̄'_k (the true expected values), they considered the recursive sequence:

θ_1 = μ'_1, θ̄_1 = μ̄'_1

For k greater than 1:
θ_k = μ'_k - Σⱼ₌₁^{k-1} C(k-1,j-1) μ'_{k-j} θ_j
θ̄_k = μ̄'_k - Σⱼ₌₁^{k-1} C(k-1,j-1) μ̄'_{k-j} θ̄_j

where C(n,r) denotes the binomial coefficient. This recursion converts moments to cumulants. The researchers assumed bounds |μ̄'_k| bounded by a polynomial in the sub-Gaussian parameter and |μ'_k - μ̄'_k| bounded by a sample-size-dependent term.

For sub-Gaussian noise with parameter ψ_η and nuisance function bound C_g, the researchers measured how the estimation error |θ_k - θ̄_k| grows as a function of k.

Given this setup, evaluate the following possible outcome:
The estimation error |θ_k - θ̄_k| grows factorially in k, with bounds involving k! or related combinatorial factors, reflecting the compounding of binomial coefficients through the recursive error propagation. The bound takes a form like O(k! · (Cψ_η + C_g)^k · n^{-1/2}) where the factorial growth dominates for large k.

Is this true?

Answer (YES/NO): NO